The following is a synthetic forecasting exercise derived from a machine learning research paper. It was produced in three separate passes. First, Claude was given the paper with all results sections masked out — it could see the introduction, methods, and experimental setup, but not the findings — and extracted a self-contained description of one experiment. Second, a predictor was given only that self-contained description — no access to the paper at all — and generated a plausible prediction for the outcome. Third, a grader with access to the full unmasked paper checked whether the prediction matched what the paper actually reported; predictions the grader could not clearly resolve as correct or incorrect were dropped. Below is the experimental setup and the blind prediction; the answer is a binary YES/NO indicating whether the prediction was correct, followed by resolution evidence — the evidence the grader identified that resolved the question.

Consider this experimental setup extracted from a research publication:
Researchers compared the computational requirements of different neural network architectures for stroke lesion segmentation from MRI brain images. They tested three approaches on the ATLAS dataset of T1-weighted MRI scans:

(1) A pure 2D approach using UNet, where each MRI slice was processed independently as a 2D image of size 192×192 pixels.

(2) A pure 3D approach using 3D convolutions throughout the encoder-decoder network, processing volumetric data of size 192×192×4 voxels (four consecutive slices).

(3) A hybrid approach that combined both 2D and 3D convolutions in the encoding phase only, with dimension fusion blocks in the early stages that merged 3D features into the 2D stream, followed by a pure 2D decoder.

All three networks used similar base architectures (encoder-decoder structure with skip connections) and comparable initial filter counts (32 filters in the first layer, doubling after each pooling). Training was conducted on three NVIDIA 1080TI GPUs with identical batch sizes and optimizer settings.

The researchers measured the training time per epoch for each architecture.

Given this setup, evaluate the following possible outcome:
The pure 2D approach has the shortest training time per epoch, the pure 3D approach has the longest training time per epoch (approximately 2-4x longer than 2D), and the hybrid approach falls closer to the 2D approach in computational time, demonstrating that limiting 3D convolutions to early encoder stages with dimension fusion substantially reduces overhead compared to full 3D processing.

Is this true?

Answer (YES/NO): NO